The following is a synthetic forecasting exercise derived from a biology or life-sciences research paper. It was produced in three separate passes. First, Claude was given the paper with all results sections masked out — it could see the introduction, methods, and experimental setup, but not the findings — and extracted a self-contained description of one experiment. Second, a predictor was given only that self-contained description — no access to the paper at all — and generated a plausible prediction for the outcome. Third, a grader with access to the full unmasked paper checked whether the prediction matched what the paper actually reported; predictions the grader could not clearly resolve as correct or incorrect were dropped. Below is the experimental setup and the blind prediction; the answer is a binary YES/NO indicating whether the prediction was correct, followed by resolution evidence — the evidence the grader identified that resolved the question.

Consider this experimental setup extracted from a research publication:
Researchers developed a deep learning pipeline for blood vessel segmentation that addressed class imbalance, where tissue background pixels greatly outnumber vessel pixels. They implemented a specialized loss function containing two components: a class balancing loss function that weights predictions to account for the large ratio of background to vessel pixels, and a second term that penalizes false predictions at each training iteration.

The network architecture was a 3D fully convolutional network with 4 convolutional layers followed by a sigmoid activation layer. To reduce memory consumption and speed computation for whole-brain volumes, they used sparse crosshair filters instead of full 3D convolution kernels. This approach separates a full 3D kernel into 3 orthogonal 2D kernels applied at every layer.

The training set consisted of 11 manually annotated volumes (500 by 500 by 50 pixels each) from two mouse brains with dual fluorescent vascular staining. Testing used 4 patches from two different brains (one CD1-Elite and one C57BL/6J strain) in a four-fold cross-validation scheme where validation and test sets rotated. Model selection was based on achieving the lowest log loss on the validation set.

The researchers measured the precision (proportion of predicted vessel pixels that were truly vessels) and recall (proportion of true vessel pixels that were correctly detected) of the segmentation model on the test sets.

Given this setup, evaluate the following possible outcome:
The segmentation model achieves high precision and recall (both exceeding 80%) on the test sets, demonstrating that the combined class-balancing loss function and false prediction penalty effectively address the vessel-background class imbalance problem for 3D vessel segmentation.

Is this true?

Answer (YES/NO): NO